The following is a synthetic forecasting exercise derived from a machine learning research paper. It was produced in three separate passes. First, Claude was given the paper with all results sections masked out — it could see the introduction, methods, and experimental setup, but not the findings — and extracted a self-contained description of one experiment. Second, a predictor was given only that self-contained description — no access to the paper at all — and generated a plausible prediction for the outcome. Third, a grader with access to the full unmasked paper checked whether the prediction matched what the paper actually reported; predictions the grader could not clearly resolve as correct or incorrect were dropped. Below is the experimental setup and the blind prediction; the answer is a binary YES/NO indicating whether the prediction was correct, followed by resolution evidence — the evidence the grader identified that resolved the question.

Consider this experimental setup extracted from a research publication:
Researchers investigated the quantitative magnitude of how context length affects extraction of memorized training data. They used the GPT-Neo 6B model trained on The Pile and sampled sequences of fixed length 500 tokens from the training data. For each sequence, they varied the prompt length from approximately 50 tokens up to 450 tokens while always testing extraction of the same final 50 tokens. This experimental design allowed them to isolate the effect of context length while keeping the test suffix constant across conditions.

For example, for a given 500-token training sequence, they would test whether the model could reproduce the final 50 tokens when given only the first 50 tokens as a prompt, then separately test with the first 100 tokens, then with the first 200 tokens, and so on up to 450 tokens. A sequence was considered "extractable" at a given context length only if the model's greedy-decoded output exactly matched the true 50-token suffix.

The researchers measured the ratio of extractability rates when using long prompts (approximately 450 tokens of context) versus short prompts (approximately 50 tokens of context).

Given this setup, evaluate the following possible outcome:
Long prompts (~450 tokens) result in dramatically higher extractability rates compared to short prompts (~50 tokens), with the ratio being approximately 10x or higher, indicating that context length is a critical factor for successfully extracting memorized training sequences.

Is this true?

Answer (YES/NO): NO